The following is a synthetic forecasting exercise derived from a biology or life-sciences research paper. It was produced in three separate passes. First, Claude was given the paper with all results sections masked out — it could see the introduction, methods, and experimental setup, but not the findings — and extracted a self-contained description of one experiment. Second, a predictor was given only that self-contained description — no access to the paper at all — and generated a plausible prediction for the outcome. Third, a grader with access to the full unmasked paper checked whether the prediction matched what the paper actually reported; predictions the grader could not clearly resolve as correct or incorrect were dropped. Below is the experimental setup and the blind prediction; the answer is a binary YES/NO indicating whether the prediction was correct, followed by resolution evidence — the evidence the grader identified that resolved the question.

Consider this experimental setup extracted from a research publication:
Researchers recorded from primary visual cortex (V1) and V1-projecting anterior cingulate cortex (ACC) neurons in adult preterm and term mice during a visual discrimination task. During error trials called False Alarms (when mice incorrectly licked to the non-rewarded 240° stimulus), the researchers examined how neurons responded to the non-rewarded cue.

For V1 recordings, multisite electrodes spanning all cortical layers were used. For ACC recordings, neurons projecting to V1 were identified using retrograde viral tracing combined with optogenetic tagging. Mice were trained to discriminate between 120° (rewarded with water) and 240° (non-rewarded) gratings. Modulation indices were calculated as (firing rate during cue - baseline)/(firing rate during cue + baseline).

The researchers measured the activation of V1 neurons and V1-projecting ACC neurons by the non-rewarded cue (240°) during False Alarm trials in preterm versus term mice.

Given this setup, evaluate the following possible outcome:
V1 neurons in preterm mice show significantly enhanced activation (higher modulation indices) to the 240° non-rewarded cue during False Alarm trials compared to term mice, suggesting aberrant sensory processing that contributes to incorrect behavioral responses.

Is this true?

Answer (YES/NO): NO